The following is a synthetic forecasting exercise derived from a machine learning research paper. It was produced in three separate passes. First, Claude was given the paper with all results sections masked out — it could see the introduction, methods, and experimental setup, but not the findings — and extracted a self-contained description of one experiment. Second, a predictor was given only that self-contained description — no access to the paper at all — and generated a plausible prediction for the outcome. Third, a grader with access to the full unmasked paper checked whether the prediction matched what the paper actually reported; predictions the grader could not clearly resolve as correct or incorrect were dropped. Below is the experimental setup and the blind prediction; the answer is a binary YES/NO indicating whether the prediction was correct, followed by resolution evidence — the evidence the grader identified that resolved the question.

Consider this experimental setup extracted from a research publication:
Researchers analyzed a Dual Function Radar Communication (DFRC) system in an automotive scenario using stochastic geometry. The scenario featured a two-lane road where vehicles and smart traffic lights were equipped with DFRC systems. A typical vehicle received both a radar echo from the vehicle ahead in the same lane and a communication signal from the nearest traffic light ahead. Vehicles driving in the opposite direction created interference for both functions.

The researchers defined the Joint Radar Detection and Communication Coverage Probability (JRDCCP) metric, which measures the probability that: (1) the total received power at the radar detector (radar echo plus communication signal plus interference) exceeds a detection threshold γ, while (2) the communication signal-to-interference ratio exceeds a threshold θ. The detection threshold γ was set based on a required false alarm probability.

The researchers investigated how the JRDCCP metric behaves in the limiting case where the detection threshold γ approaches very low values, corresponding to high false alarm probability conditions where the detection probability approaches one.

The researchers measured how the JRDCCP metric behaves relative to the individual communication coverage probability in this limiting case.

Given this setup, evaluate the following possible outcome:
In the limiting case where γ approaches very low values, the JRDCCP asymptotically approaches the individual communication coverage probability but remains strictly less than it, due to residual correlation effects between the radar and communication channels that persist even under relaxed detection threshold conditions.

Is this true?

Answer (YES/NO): NO